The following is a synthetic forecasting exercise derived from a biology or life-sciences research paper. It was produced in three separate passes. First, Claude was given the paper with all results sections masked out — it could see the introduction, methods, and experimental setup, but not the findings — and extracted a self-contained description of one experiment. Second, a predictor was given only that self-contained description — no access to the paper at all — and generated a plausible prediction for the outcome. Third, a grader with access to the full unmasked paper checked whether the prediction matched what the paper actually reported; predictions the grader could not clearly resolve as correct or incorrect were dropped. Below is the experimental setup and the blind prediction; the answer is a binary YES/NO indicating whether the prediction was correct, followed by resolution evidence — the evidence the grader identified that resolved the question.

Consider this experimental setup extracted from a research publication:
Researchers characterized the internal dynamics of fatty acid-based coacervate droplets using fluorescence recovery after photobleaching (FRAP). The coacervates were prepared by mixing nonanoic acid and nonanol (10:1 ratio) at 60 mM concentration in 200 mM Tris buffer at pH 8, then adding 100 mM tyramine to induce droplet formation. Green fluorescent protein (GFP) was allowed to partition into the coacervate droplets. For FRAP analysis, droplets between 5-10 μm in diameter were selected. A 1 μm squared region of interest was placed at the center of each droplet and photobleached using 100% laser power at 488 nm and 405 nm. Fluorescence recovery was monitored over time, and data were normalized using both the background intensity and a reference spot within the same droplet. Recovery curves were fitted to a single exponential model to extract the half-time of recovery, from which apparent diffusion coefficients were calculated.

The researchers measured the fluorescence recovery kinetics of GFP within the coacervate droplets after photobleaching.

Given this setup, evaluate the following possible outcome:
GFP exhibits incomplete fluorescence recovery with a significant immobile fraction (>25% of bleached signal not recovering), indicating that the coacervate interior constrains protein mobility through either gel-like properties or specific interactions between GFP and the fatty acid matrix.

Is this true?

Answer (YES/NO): NO